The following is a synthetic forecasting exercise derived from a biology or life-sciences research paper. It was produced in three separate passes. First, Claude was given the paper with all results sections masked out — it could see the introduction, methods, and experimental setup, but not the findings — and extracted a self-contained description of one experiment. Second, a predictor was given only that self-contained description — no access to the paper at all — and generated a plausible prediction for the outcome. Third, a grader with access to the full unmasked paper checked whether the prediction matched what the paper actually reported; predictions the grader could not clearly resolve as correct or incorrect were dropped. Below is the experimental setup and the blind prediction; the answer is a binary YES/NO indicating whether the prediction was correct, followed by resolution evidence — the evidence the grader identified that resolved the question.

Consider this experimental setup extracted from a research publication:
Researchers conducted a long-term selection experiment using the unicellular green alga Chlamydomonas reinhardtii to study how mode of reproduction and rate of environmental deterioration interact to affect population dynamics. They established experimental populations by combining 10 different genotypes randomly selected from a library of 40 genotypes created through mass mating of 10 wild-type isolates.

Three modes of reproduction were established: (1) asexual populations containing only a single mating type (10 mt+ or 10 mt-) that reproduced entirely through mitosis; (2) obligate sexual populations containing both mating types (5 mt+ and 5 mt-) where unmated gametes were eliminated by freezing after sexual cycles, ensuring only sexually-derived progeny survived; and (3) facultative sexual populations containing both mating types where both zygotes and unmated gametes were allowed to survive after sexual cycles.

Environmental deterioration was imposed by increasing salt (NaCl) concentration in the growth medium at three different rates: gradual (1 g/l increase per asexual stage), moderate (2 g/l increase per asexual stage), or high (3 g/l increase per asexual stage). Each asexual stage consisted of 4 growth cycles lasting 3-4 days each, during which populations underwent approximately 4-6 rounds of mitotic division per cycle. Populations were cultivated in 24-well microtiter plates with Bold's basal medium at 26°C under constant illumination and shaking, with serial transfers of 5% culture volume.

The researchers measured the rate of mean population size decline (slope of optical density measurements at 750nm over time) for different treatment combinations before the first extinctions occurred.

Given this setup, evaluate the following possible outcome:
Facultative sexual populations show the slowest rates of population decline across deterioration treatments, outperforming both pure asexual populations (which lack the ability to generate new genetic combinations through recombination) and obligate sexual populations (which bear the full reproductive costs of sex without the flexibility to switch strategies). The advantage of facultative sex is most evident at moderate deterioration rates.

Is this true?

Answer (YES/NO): NO